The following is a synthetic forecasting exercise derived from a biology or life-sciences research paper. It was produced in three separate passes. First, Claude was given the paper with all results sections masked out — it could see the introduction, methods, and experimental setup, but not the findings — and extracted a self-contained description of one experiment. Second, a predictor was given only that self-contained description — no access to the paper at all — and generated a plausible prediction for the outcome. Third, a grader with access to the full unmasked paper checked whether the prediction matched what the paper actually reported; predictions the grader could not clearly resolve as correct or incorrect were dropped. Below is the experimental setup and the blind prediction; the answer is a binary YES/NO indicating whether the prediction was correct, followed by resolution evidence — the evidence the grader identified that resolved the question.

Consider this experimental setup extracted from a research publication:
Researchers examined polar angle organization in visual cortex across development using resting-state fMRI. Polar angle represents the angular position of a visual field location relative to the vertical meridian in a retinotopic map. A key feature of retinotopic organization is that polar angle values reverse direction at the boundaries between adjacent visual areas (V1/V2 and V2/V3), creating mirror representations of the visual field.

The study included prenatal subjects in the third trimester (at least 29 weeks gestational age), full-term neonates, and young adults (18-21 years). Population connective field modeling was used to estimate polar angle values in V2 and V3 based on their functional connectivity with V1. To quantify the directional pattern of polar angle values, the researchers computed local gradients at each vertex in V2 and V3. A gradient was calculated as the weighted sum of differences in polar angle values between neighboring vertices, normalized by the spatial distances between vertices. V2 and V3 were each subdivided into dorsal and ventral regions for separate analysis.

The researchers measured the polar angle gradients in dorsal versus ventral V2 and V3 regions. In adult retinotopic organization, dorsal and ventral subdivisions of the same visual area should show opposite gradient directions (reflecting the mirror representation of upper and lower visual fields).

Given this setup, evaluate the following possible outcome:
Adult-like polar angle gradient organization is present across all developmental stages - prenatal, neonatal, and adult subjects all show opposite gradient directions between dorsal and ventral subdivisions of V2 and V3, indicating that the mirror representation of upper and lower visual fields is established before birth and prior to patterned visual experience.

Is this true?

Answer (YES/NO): YES